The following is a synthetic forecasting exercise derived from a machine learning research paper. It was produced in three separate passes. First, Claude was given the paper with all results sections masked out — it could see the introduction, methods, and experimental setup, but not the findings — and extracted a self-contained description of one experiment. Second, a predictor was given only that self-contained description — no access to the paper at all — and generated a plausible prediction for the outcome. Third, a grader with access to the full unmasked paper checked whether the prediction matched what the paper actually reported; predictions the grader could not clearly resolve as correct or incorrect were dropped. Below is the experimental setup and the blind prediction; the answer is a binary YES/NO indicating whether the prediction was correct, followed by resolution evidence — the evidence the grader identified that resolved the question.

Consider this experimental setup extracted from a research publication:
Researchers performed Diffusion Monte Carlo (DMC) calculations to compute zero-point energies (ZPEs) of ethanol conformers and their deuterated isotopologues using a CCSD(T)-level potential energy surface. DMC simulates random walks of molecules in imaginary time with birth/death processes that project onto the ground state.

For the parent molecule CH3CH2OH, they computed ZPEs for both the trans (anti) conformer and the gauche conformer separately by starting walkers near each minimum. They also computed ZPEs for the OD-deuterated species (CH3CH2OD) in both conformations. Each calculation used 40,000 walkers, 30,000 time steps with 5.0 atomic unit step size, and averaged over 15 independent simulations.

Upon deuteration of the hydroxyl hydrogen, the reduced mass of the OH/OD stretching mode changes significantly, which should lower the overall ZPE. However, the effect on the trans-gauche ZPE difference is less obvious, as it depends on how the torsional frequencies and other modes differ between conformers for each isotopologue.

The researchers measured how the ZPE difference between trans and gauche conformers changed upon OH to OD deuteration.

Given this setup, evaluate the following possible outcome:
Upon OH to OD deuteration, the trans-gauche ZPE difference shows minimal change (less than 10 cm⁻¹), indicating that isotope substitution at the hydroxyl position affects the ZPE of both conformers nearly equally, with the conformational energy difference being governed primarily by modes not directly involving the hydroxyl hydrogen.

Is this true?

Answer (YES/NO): YES